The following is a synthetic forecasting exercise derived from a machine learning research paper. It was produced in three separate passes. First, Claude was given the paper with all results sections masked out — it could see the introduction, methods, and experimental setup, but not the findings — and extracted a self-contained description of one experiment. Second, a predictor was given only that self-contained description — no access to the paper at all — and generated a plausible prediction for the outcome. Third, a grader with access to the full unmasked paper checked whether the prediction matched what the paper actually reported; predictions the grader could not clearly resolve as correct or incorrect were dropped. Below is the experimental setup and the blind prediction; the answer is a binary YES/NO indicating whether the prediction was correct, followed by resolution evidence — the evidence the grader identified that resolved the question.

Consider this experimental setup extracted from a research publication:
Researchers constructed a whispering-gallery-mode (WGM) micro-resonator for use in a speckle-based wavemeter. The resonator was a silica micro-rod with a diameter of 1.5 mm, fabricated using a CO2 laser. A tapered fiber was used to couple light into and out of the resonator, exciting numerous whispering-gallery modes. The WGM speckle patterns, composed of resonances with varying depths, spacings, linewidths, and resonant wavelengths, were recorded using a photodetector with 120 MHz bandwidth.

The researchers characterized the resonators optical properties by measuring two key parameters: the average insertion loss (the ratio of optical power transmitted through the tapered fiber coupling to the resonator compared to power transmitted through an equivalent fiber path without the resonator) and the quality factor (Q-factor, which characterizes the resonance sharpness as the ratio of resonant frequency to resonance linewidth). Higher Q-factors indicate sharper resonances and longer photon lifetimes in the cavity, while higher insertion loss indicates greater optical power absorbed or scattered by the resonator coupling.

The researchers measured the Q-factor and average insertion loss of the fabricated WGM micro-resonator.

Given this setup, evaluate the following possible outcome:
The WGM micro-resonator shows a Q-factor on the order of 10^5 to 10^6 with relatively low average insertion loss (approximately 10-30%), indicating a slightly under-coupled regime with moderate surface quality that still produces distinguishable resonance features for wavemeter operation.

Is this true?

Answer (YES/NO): NO